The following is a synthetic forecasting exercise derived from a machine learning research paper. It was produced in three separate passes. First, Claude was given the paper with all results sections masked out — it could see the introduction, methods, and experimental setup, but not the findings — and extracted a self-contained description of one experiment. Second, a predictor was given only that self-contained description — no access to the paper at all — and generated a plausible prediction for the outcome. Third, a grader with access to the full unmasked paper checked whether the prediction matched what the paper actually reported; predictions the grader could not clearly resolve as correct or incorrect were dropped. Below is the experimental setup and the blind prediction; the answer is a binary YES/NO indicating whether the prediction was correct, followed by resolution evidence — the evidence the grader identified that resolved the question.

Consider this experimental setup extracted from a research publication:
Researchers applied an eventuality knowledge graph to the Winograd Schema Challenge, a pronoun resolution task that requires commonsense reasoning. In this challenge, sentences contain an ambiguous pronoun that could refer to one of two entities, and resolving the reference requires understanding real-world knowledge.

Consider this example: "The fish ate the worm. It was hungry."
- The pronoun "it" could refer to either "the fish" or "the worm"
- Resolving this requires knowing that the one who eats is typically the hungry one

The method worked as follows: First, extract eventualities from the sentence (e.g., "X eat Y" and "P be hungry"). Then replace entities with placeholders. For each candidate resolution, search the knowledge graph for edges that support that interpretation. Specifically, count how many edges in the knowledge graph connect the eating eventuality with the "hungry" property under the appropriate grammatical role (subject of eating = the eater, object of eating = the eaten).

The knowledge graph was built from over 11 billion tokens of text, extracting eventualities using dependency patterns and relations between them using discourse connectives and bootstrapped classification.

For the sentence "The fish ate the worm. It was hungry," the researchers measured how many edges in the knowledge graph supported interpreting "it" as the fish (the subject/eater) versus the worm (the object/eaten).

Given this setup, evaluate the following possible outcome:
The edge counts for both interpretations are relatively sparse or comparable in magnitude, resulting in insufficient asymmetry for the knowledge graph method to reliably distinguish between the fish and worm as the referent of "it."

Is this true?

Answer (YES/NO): NO